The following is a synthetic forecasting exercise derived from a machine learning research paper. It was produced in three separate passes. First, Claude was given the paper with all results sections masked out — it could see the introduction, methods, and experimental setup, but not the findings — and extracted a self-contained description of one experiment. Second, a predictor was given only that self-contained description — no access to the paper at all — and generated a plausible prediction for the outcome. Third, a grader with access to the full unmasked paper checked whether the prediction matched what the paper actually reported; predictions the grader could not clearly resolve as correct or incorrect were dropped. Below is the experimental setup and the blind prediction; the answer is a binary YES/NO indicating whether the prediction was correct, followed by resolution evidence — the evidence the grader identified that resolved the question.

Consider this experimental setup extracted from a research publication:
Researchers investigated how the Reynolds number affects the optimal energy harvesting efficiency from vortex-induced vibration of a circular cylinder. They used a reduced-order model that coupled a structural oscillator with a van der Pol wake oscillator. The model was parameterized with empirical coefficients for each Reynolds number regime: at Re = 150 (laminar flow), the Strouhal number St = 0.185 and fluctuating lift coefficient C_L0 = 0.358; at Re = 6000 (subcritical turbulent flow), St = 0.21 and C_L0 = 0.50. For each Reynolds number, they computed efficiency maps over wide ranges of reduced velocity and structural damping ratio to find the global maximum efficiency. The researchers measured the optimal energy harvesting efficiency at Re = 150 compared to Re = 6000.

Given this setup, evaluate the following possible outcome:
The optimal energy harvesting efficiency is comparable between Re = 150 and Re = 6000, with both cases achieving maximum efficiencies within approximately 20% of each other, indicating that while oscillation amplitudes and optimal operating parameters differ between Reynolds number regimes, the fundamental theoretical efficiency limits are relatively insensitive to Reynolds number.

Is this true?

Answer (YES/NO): NO